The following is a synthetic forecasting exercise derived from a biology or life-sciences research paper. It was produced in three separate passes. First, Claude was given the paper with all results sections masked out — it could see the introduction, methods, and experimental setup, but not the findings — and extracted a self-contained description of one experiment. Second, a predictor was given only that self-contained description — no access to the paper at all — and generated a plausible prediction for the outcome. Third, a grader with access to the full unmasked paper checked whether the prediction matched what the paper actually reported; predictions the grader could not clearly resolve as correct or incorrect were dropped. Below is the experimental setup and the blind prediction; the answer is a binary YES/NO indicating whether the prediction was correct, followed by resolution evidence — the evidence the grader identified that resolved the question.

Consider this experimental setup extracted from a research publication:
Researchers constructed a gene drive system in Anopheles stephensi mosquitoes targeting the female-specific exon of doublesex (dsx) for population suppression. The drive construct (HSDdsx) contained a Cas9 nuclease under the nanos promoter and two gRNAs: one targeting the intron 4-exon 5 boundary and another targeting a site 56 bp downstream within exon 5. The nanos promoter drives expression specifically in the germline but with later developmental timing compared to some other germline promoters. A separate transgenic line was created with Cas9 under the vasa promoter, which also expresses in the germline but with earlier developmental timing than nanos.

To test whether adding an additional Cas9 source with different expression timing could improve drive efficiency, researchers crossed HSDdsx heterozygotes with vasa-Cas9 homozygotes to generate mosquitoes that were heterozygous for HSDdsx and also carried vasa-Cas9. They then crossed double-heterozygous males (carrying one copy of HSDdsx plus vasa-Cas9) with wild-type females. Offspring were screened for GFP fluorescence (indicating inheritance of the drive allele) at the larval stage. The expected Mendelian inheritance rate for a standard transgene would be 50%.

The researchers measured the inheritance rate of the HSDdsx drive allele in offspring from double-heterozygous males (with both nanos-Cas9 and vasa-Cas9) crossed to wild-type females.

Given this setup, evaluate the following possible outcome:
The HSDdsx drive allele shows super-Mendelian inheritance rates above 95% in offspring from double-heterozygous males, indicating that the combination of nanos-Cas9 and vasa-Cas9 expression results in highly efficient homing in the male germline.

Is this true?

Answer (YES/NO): YES